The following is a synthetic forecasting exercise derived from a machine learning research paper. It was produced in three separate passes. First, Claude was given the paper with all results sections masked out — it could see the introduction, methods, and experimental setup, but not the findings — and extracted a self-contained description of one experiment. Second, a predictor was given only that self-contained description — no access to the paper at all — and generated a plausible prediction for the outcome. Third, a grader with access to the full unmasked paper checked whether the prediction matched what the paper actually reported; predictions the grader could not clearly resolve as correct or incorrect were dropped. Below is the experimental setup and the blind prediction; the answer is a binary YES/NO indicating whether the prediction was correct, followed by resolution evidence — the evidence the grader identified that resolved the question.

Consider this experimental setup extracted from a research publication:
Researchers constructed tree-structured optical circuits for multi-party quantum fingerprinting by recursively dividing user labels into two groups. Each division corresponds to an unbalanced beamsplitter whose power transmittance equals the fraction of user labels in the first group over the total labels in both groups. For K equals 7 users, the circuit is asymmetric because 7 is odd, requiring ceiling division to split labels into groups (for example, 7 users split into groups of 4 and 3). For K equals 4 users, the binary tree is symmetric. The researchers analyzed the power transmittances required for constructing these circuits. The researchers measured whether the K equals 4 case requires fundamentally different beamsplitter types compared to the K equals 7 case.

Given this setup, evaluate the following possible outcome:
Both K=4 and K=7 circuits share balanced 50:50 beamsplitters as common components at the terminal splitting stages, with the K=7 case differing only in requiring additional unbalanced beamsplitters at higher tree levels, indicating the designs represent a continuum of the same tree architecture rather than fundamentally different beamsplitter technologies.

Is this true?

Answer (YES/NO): YES